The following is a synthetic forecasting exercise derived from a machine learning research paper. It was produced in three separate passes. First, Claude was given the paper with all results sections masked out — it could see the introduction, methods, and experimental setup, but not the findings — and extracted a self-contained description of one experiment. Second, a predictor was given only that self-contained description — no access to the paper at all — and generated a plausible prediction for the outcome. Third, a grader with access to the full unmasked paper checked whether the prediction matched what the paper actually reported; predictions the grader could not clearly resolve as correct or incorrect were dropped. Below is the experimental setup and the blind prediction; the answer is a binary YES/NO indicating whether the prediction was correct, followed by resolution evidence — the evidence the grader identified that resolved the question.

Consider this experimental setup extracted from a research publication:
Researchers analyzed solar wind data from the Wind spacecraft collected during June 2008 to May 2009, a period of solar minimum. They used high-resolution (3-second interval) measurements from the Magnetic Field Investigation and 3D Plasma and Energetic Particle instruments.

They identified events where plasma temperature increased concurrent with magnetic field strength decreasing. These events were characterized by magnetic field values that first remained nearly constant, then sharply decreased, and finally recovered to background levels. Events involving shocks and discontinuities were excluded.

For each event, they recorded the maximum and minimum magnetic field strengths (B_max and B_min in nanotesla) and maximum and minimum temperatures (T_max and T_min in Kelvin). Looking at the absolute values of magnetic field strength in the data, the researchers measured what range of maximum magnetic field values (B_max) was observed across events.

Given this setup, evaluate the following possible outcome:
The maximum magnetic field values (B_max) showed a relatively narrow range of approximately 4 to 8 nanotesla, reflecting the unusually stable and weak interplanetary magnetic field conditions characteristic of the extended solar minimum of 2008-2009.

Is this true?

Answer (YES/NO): NO